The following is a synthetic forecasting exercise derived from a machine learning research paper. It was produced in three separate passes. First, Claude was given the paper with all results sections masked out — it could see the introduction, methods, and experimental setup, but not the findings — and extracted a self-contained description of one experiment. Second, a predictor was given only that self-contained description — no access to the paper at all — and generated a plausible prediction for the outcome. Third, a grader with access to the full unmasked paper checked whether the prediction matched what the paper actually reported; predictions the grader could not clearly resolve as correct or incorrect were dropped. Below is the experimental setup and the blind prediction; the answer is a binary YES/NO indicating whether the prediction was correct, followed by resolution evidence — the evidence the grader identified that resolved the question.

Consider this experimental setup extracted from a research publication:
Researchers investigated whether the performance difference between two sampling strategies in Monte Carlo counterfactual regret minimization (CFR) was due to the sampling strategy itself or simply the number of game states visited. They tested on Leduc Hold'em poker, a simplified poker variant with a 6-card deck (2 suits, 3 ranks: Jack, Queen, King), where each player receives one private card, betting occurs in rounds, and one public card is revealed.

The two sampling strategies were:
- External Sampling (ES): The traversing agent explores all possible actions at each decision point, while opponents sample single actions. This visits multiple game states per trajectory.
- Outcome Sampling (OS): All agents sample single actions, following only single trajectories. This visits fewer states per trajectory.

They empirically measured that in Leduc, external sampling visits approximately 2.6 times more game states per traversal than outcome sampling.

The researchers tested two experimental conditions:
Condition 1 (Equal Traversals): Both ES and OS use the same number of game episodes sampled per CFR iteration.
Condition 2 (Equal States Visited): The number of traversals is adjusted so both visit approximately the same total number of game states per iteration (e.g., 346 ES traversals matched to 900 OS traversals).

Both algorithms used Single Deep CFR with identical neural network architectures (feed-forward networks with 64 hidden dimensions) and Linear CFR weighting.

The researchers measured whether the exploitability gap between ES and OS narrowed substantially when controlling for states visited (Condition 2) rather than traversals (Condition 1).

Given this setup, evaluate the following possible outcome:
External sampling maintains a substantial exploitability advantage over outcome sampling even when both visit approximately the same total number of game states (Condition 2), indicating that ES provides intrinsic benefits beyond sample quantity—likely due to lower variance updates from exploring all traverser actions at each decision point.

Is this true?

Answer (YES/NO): YES